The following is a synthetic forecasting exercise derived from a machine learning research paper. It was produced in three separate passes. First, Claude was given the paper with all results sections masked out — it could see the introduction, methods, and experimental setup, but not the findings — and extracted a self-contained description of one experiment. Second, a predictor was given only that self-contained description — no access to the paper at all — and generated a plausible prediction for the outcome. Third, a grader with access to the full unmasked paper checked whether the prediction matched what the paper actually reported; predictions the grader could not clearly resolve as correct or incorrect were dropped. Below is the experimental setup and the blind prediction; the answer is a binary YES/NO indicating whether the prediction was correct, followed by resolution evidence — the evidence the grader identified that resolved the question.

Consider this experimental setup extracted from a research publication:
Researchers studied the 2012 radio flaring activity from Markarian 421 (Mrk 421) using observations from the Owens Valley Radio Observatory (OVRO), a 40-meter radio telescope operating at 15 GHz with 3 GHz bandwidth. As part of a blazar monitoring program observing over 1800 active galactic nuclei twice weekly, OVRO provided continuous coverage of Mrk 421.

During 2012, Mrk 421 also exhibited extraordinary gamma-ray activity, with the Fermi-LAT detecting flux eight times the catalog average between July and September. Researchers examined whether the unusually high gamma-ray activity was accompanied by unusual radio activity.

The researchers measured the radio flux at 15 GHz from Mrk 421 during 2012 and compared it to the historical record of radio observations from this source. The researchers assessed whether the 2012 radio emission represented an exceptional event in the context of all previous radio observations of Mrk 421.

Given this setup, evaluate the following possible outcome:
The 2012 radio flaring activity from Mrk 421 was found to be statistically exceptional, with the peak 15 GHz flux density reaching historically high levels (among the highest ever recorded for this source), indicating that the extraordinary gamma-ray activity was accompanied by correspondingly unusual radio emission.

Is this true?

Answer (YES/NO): YES